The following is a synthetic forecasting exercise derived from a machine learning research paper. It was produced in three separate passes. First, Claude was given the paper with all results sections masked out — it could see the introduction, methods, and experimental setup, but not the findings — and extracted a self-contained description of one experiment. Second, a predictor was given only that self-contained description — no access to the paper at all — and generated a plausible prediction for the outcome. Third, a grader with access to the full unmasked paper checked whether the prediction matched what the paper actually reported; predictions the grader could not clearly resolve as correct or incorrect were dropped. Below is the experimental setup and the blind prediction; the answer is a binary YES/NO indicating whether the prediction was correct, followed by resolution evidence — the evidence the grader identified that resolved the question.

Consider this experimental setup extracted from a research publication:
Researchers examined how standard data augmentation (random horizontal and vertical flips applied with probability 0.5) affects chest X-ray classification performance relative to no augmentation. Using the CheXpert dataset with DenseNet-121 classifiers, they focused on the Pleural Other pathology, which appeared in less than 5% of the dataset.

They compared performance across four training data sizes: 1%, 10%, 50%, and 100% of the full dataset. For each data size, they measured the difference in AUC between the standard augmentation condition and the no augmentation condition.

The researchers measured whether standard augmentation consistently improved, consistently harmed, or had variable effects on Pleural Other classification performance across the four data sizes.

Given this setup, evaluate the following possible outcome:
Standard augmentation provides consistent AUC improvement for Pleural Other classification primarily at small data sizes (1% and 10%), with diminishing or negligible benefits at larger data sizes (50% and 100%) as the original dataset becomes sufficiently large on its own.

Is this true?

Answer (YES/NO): NO